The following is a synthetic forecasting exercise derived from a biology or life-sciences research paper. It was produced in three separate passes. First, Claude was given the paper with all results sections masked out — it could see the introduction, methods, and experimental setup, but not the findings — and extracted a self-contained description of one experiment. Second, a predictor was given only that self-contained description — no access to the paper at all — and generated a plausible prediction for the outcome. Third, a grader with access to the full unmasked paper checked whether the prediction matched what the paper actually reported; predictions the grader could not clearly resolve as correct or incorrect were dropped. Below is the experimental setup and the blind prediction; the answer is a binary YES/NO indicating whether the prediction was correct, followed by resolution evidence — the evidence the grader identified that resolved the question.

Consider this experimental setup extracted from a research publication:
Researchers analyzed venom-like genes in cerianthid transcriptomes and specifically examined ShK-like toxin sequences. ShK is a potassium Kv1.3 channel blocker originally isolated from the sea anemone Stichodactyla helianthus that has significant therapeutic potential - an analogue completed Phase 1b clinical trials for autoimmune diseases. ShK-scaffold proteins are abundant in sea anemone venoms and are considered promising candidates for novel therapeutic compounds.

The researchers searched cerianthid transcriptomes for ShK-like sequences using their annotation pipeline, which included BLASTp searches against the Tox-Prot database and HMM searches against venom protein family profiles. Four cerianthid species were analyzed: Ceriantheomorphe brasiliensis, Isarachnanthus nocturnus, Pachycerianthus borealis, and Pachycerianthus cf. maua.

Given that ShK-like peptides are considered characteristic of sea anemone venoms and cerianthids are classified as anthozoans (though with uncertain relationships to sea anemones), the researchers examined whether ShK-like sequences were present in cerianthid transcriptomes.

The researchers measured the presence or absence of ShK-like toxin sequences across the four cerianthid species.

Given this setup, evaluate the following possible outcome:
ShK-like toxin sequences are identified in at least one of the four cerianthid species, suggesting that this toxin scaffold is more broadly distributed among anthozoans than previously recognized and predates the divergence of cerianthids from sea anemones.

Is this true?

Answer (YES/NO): YES